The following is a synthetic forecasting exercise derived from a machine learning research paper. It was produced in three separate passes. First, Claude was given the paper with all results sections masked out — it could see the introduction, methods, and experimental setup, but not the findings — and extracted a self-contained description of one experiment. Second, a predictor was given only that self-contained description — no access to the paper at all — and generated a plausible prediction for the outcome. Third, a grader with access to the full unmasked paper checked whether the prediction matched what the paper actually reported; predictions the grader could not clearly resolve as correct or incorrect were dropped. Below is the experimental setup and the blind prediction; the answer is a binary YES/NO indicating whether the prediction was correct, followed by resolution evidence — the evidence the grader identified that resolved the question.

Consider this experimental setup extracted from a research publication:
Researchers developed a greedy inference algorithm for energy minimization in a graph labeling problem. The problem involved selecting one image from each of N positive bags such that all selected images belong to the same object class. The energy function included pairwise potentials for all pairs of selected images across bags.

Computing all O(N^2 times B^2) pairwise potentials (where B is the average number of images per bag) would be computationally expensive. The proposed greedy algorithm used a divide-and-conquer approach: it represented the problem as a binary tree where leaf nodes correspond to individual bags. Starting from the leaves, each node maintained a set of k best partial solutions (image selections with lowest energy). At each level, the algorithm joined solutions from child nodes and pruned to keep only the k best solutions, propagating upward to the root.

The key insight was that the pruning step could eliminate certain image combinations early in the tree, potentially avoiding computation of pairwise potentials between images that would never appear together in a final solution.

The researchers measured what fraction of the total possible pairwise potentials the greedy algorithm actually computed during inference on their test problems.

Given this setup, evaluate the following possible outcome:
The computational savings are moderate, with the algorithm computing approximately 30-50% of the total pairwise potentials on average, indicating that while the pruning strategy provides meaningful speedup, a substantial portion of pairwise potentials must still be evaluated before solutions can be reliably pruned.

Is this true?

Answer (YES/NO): NO